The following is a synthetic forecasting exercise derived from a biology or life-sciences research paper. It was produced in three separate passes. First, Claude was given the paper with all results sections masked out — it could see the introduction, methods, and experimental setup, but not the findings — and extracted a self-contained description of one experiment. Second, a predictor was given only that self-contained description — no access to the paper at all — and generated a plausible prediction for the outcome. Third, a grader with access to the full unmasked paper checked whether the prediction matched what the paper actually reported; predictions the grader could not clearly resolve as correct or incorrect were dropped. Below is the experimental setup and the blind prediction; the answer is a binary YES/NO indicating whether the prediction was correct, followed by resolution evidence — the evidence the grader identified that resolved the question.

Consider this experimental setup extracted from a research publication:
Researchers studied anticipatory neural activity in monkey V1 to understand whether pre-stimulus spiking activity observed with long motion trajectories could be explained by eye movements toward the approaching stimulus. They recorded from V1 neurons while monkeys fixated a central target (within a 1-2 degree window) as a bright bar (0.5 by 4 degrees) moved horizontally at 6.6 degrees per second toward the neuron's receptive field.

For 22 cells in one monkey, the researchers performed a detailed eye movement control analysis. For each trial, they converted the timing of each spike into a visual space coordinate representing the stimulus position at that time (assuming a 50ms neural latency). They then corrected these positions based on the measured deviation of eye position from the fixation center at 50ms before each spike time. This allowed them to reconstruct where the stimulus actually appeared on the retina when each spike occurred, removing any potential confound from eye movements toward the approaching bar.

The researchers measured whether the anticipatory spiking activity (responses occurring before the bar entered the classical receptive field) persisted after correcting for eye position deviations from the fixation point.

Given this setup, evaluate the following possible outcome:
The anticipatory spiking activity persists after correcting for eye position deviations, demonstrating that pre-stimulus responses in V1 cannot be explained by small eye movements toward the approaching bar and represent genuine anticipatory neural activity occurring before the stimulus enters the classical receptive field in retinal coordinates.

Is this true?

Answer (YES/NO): YES